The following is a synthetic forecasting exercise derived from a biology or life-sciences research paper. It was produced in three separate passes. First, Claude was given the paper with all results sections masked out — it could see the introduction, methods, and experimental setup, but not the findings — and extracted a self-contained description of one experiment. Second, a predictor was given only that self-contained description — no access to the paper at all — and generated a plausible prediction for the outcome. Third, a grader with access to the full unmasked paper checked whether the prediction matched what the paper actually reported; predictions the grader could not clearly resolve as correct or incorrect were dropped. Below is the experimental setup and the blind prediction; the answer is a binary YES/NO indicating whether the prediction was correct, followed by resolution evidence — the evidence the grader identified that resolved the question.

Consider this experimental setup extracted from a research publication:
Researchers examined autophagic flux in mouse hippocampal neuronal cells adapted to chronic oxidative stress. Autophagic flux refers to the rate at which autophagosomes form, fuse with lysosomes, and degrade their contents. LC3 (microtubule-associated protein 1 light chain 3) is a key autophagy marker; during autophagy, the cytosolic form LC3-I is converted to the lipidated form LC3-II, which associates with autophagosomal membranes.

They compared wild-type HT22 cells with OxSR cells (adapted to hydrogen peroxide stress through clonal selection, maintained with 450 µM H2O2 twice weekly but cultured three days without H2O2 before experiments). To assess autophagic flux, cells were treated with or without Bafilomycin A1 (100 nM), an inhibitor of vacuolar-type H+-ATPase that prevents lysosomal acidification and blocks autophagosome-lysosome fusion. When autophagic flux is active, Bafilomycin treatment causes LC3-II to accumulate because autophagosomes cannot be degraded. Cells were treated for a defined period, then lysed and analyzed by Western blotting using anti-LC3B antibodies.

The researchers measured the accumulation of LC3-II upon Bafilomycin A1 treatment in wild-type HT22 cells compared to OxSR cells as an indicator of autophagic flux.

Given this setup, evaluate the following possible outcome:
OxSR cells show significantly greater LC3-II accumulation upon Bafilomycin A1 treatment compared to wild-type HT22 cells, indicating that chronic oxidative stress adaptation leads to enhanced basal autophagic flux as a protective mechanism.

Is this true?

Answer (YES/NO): YES